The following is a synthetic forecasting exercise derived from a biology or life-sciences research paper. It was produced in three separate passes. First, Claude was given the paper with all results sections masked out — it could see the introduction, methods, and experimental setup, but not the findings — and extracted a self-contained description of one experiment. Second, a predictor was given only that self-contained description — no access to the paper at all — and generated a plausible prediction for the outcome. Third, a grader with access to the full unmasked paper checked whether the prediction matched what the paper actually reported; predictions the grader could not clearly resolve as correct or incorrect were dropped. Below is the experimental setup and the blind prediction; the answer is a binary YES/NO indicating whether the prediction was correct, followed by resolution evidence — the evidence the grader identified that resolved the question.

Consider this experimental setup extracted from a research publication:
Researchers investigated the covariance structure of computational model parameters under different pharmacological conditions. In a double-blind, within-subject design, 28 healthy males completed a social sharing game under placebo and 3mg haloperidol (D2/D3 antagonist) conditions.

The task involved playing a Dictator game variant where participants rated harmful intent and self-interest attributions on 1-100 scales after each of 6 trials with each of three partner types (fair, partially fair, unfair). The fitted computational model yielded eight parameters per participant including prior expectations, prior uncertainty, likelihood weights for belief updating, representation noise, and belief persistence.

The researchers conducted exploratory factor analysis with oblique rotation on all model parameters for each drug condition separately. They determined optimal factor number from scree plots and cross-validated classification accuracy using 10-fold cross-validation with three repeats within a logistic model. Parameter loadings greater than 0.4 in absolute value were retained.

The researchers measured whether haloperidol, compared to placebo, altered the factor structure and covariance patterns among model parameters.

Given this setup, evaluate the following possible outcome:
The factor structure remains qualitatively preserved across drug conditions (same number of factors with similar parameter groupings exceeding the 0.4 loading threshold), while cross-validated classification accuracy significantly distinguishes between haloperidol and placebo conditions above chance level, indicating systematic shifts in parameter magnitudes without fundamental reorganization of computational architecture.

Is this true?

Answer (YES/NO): YES